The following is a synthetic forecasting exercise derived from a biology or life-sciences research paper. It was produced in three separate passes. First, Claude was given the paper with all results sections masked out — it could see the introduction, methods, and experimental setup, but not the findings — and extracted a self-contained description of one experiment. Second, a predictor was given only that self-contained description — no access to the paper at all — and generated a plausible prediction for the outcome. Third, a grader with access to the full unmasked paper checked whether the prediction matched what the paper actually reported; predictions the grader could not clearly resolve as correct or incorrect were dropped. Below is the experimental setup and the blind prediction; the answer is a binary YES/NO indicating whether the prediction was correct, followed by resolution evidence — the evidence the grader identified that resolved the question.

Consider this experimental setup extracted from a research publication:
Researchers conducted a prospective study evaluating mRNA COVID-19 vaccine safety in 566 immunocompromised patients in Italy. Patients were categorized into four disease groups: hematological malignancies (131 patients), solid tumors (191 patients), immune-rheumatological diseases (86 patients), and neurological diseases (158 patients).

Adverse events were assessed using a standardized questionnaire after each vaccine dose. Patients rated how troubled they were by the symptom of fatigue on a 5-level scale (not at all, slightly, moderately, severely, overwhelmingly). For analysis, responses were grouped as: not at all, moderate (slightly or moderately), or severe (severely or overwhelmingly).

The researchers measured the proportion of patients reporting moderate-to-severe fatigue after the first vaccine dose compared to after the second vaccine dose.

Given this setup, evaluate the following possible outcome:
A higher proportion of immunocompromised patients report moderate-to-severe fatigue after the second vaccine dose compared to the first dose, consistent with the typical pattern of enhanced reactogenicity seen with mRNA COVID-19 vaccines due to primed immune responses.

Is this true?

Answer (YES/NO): YES